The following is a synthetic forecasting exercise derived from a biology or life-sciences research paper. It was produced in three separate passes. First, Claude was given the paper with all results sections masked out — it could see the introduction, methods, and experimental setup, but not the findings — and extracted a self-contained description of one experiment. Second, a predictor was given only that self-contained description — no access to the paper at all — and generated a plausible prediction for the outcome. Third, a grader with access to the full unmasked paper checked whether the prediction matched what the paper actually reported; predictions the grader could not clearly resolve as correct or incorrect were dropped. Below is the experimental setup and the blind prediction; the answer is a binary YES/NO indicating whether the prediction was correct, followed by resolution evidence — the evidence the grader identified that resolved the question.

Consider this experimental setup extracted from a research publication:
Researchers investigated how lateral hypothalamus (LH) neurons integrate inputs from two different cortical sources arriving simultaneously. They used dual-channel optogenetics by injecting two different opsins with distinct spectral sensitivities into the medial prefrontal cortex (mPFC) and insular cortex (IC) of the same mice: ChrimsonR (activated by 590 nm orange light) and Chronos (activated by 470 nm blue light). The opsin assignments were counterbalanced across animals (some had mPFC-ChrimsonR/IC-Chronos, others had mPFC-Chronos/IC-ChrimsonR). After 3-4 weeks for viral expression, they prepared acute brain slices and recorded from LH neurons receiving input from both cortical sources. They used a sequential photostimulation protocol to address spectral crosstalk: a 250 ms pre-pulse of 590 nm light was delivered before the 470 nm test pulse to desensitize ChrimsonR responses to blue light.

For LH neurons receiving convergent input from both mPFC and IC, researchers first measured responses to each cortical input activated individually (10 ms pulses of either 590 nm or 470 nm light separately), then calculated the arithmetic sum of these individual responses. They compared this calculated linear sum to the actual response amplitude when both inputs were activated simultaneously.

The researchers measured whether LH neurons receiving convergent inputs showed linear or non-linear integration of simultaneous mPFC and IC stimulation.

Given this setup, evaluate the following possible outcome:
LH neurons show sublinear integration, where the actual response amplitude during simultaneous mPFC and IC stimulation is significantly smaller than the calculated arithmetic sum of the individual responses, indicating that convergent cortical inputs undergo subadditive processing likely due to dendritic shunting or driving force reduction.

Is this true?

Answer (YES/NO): NO